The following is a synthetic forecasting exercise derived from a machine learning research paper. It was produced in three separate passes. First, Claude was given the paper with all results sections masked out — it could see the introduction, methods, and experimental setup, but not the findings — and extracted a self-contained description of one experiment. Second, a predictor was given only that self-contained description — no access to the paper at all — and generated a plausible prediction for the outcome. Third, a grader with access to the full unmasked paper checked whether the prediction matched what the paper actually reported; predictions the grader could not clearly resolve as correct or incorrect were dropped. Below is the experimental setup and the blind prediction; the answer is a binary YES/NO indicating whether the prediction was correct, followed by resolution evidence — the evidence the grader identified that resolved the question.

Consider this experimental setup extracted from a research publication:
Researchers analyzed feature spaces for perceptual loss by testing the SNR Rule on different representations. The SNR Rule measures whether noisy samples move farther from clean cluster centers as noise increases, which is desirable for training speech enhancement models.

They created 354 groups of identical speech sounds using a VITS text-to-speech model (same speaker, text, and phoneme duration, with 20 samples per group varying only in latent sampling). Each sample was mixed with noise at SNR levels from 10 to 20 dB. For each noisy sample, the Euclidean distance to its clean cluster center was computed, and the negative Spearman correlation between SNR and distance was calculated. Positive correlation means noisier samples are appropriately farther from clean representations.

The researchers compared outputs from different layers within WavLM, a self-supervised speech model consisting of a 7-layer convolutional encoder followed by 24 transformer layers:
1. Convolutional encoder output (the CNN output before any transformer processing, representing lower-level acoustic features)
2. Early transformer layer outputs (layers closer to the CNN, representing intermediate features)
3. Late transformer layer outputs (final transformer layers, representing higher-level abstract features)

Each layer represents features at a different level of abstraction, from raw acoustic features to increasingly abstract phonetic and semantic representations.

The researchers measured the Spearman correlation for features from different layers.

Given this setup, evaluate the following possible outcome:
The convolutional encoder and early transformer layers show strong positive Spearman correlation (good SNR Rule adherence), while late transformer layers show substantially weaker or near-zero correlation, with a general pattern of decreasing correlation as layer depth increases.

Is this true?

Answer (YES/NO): NO